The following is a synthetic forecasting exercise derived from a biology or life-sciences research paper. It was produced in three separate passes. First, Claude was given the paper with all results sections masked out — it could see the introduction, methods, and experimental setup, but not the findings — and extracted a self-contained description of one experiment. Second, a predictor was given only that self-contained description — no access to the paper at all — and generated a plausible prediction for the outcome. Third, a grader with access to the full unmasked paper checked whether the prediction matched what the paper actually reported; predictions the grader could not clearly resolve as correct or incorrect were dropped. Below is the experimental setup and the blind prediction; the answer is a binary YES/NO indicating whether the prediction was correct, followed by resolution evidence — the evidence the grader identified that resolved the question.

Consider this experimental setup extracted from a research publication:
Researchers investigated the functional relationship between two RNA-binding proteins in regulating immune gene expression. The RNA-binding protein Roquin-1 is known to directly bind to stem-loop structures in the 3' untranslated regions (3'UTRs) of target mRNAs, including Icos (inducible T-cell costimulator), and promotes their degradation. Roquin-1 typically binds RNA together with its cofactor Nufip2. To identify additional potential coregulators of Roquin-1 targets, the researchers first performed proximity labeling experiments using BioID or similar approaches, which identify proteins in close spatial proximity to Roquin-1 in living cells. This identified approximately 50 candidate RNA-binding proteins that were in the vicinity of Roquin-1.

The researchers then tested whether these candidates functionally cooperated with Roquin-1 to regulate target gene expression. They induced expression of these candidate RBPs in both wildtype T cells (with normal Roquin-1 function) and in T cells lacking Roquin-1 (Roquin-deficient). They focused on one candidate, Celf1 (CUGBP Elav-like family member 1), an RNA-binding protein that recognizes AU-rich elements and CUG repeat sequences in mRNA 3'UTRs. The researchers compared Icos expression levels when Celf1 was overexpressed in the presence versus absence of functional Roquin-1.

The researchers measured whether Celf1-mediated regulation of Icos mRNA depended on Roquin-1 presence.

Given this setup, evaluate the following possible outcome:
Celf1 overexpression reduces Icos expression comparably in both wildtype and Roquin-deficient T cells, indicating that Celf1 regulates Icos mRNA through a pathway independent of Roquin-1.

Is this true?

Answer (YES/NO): NO